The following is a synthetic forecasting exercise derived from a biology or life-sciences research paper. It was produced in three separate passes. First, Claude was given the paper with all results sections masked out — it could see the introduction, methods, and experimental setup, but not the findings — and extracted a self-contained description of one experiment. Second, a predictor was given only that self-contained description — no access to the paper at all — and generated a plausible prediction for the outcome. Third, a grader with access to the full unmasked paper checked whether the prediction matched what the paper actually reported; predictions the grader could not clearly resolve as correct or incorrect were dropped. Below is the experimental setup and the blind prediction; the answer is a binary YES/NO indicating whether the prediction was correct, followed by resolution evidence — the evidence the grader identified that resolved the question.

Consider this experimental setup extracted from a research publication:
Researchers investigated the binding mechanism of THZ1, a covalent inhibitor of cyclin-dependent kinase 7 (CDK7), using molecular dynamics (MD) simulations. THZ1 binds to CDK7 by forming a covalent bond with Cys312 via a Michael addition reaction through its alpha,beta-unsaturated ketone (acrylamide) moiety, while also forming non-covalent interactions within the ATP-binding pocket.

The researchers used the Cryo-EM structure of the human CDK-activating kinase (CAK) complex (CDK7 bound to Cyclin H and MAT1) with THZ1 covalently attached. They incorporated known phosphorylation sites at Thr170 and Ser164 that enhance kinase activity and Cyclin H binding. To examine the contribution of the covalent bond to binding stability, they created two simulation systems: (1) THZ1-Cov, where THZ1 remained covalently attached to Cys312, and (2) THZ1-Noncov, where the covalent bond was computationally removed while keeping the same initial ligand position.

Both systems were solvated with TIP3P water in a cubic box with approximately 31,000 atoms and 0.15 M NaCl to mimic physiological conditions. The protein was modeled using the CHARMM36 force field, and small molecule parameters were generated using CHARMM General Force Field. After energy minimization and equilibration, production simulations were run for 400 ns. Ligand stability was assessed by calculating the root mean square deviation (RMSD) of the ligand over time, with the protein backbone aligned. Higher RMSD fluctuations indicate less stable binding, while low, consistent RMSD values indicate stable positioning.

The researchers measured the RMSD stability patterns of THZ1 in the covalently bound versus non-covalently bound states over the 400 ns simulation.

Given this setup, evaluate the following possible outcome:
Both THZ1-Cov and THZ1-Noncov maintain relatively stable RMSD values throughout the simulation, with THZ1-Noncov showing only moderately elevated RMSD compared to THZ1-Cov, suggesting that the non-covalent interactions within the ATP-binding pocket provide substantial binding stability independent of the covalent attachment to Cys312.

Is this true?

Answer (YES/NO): NO